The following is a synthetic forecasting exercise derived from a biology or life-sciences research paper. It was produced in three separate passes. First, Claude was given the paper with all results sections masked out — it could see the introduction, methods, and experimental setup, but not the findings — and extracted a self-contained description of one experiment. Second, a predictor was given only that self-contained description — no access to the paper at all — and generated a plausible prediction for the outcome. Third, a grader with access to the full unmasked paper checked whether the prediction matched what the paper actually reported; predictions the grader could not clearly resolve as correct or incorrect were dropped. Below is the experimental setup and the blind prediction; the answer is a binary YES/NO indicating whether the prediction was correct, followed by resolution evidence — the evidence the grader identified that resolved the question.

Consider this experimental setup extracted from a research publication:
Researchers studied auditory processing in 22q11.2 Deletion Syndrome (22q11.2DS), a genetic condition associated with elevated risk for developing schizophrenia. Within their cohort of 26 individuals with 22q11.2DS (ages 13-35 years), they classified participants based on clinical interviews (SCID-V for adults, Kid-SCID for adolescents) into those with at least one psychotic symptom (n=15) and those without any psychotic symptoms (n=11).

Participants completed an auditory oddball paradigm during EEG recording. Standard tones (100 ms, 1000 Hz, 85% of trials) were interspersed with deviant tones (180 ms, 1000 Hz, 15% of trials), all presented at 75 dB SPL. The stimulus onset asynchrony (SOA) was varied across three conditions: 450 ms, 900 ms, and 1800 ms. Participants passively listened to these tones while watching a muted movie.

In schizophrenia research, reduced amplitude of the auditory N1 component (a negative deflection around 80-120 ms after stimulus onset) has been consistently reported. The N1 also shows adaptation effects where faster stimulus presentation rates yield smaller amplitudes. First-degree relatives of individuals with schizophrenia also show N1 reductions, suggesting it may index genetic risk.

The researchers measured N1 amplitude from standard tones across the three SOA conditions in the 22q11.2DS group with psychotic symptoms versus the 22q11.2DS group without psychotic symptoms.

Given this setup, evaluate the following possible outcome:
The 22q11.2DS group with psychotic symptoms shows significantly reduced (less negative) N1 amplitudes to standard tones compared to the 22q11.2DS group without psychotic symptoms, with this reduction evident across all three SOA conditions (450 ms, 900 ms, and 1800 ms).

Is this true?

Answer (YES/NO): NO